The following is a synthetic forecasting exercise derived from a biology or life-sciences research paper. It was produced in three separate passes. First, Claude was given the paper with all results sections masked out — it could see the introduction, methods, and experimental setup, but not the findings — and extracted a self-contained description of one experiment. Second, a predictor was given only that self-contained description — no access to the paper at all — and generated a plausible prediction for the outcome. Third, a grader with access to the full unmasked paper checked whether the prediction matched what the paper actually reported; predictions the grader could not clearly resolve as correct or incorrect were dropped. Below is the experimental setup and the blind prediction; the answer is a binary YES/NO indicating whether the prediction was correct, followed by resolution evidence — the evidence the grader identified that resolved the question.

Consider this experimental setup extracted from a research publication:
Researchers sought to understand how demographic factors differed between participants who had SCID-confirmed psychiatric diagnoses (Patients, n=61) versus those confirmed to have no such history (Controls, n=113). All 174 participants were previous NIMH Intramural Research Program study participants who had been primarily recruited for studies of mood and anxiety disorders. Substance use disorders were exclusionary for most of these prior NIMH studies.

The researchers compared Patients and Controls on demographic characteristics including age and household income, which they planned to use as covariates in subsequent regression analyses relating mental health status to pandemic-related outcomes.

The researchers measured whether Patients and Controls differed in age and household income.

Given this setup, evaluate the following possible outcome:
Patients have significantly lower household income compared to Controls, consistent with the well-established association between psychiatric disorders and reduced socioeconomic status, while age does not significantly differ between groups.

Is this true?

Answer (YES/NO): NO